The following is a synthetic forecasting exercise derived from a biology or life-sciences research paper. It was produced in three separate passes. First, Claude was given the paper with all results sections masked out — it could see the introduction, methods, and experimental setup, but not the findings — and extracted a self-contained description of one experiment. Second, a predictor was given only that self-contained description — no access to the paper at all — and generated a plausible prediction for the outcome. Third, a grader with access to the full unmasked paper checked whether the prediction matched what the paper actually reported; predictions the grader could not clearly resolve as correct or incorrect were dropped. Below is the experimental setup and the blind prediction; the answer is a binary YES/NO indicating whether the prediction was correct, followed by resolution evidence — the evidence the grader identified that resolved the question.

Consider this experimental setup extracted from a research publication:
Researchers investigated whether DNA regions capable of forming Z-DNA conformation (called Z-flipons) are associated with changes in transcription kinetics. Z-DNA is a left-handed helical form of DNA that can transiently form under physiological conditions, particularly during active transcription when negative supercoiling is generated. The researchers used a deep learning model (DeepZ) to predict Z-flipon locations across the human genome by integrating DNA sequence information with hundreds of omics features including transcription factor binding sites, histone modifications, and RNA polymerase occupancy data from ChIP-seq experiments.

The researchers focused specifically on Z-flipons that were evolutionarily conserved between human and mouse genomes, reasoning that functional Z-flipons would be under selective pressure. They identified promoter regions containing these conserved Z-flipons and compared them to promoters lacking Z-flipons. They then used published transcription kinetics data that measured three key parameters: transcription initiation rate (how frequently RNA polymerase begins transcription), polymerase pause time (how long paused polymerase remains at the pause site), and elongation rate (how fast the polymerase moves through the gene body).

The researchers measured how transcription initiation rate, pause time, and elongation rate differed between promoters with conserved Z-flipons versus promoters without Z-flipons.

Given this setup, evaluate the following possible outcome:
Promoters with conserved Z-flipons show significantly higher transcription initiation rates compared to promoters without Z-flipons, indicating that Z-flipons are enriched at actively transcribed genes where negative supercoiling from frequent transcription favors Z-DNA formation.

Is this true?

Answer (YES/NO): YES